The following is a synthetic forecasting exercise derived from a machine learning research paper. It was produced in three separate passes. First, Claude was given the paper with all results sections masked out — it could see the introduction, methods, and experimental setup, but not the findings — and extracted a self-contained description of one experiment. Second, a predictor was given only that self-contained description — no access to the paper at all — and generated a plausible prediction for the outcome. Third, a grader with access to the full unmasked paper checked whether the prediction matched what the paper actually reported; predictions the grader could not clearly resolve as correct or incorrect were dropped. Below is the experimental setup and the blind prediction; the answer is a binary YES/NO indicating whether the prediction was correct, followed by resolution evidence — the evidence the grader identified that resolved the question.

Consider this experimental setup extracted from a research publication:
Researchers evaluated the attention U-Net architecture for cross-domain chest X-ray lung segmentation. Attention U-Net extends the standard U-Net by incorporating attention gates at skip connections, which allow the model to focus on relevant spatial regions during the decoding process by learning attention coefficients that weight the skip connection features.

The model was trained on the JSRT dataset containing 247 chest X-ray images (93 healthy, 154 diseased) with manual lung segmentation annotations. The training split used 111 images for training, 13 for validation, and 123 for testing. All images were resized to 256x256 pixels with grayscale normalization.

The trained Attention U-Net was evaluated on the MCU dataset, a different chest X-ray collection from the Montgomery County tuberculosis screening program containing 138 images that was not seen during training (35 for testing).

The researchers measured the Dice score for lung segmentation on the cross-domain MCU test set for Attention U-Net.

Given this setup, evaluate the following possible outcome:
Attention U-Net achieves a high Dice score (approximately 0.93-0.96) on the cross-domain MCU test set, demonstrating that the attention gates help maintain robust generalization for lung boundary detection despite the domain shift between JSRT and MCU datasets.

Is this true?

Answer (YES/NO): NO